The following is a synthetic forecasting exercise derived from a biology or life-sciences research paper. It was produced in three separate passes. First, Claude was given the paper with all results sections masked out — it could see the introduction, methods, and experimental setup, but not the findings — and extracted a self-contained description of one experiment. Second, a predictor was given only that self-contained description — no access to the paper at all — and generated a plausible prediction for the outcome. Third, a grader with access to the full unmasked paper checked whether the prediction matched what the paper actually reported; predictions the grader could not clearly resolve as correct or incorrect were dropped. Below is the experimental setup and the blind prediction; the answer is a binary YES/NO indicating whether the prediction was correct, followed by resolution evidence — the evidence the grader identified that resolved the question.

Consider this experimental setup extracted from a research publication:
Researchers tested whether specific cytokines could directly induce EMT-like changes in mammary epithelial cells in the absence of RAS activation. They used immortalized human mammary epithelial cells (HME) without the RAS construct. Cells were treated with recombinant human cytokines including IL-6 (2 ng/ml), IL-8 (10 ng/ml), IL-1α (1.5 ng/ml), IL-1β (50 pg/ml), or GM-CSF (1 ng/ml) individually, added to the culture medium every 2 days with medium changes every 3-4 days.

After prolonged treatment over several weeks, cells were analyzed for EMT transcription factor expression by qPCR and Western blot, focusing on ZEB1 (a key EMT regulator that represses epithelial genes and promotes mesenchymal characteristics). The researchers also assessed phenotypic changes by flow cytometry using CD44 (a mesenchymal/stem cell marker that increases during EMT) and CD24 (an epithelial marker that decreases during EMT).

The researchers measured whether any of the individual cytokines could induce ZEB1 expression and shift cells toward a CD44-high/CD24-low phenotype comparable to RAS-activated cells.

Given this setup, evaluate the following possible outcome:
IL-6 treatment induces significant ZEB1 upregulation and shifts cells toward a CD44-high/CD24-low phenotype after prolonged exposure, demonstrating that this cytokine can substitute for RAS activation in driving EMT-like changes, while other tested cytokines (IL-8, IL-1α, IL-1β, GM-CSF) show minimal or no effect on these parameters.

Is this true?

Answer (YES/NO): NO